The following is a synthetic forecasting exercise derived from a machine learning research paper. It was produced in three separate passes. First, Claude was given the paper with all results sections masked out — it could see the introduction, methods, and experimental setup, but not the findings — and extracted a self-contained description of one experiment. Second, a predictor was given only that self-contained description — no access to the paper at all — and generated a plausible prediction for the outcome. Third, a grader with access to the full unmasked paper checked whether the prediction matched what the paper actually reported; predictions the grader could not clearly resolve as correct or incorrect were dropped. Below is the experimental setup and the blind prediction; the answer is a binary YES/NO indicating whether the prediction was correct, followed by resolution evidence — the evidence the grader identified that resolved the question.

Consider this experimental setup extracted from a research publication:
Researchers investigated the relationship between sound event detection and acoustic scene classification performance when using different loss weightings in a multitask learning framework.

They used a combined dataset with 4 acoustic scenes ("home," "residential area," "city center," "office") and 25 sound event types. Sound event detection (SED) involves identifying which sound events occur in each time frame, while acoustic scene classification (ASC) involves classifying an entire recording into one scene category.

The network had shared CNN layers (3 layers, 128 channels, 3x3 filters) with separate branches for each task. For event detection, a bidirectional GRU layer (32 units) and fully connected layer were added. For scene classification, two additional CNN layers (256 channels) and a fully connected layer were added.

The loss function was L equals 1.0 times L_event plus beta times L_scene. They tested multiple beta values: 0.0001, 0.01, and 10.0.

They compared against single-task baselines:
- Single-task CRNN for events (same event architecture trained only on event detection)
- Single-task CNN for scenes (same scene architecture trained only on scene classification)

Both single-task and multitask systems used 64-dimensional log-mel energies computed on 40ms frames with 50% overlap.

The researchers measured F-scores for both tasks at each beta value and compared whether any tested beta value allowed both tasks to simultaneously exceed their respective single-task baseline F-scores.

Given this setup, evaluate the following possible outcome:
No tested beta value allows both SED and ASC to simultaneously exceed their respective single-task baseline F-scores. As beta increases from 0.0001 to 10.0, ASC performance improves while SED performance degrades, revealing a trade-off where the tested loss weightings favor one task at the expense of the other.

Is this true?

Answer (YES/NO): YES